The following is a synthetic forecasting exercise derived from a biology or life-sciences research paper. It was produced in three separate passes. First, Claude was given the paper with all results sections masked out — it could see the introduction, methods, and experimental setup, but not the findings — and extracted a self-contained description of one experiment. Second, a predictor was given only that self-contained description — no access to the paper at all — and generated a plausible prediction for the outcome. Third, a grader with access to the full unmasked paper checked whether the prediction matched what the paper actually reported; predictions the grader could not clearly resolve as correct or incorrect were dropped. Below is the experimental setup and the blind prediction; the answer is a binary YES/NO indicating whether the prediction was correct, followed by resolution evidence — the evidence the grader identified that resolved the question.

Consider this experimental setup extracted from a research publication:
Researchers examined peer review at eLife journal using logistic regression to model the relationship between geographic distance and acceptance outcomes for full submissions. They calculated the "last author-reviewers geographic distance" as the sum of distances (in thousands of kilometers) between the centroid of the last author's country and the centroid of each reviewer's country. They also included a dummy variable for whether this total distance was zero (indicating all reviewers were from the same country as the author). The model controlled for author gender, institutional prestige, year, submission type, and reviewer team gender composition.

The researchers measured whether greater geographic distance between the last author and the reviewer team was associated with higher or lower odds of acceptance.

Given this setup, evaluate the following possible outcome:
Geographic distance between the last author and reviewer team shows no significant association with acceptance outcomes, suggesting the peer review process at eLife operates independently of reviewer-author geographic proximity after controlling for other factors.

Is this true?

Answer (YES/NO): NO